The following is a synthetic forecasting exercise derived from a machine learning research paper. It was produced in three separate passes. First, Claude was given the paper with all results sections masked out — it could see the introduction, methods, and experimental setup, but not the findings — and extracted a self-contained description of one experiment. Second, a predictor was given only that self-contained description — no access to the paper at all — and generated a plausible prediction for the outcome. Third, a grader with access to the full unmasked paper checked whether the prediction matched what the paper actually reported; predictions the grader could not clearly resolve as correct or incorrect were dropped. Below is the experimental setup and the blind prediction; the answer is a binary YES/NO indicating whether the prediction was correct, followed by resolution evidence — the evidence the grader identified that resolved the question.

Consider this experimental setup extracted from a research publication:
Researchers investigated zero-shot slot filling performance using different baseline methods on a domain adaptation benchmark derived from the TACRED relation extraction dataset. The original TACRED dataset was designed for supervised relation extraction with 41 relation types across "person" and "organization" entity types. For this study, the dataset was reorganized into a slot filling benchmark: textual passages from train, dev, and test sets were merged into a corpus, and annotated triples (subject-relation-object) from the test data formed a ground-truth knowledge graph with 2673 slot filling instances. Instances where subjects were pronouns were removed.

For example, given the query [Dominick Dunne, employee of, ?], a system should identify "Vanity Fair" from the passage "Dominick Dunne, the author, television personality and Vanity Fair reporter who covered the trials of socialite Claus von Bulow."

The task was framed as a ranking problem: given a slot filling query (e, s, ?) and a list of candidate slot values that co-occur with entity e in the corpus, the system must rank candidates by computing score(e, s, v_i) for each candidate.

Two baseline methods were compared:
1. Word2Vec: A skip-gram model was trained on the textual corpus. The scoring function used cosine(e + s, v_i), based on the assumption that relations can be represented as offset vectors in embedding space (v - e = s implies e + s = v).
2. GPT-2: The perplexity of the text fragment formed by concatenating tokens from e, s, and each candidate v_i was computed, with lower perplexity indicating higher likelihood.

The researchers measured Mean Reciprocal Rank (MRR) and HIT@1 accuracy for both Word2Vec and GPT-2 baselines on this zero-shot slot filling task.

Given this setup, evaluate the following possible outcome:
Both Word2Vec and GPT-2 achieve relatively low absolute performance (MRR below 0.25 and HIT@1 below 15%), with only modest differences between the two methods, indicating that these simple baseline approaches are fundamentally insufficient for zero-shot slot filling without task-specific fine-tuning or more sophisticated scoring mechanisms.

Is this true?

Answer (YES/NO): NO